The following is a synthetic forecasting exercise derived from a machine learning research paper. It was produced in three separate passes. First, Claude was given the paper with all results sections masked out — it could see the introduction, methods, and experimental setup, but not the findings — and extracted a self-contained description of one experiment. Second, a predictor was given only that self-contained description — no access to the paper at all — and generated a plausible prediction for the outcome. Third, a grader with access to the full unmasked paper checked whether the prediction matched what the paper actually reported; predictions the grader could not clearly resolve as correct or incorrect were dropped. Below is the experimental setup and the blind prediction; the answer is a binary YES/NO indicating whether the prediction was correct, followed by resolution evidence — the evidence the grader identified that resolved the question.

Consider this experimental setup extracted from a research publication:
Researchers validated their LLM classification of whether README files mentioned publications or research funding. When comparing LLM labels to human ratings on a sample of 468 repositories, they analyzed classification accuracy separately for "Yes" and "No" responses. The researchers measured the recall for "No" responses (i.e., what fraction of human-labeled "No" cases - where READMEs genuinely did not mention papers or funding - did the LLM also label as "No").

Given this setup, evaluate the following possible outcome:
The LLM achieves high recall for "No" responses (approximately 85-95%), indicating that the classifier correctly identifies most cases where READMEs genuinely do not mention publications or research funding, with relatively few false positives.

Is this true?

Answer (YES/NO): NO